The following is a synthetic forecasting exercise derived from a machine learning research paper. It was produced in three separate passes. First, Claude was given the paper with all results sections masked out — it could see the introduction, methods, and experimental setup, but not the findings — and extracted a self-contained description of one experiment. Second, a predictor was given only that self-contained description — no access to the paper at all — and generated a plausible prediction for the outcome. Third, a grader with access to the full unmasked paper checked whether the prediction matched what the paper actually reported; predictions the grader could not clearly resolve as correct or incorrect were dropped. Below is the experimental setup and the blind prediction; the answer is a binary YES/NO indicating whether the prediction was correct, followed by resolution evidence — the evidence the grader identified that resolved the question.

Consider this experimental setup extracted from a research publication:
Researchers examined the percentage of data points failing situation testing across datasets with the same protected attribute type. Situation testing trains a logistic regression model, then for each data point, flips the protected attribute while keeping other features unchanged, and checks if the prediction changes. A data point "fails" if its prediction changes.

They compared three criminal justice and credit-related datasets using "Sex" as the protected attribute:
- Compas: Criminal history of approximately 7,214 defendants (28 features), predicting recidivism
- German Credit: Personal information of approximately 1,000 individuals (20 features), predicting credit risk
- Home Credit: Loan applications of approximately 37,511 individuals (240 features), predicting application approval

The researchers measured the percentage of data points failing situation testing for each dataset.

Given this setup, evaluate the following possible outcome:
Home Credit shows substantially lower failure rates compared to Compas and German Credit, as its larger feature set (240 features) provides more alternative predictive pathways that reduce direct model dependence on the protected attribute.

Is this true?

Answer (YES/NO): NO